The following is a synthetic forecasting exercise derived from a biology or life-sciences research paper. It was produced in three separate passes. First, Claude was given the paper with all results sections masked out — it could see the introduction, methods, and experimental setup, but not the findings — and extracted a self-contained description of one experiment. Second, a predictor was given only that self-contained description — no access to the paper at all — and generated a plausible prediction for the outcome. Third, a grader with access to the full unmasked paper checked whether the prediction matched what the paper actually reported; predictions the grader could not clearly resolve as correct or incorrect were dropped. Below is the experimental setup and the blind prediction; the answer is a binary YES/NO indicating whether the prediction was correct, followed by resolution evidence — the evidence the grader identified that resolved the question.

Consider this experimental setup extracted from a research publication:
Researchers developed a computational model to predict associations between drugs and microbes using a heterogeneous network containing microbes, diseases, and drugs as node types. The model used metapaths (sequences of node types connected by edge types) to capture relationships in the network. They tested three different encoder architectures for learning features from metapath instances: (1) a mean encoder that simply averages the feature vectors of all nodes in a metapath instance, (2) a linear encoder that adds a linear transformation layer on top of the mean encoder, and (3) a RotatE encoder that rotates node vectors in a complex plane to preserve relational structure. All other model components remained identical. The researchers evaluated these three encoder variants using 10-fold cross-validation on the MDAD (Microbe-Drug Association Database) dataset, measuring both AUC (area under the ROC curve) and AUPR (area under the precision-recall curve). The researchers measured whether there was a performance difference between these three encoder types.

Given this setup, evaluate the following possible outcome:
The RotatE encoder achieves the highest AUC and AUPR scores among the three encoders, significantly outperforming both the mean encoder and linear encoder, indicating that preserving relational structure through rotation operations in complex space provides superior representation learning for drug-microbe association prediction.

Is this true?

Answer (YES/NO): YES